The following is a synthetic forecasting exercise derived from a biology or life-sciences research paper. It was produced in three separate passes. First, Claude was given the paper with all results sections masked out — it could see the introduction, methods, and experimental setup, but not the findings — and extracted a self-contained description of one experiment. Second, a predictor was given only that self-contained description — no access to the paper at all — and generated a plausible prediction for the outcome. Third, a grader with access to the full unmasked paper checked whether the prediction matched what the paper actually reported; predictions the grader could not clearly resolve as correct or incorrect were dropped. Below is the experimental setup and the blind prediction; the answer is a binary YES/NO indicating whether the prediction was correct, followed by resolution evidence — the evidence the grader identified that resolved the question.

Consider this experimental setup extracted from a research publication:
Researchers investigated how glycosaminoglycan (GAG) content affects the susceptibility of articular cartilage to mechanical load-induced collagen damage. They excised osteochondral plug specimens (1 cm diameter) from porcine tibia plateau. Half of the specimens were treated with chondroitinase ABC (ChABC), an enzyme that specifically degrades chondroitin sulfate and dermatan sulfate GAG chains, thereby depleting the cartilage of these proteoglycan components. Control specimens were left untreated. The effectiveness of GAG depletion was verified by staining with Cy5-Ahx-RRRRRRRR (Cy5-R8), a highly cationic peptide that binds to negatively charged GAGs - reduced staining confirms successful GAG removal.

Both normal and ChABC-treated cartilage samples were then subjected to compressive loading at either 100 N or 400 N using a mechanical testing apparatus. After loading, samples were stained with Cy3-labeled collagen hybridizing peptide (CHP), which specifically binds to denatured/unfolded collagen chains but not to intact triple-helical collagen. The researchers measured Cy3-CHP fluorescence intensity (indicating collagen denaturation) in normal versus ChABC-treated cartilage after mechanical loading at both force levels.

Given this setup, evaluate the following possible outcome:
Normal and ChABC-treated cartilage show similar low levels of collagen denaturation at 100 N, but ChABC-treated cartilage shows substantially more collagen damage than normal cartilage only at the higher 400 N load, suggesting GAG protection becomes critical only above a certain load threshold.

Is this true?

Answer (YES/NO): NO